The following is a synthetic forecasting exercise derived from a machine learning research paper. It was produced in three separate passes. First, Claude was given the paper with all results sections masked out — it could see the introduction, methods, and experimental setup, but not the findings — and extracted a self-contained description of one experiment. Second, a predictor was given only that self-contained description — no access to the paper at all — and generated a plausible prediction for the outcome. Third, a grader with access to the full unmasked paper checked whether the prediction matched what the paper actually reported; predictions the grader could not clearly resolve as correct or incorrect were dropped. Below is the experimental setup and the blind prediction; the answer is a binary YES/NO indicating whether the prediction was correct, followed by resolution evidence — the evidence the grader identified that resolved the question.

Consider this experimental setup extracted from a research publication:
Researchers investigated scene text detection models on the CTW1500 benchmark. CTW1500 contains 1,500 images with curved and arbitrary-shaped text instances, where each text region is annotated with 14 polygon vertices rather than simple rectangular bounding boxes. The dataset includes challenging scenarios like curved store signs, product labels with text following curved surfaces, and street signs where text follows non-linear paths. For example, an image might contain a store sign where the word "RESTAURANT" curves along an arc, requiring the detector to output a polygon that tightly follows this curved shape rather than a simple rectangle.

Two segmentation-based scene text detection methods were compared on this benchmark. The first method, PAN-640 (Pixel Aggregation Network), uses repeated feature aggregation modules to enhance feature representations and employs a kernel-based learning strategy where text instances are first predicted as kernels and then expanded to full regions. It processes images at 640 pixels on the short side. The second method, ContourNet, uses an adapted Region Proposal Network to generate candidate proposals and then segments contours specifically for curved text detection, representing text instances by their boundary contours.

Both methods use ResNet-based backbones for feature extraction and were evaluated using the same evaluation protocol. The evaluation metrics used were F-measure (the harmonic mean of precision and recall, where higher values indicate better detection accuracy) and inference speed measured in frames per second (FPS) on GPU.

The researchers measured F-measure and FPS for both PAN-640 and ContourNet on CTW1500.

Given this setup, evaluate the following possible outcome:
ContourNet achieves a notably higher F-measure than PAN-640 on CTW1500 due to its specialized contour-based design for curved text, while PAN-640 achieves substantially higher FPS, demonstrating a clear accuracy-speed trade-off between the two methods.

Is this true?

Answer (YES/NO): NO